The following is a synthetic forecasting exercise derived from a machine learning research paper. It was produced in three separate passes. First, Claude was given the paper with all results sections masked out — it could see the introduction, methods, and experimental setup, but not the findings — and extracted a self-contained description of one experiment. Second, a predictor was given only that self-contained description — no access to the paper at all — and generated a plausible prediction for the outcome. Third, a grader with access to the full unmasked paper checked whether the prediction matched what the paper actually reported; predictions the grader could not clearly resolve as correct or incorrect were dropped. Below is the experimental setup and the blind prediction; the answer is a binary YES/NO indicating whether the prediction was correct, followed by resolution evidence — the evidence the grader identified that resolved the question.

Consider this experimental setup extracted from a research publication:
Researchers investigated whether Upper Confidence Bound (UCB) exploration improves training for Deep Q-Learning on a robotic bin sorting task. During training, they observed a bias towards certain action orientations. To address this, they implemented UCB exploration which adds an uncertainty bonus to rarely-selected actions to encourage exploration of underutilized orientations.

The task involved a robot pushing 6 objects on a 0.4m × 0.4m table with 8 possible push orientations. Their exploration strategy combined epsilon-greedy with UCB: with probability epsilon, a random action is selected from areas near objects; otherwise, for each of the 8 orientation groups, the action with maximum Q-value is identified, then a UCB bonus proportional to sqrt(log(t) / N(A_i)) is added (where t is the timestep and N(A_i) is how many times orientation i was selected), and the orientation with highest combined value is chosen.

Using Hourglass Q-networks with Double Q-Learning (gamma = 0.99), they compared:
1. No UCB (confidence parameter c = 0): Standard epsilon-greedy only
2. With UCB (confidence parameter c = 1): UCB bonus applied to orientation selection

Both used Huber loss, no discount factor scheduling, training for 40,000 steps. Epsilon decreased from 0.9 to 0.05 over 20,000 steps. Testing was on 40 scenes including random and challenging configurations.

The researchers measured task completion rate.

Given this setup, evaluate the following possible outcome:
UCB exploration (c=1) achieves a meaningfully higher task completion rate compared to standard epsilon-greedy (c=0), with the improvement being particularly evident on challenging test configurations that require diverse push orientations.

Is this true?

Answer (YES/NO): NO